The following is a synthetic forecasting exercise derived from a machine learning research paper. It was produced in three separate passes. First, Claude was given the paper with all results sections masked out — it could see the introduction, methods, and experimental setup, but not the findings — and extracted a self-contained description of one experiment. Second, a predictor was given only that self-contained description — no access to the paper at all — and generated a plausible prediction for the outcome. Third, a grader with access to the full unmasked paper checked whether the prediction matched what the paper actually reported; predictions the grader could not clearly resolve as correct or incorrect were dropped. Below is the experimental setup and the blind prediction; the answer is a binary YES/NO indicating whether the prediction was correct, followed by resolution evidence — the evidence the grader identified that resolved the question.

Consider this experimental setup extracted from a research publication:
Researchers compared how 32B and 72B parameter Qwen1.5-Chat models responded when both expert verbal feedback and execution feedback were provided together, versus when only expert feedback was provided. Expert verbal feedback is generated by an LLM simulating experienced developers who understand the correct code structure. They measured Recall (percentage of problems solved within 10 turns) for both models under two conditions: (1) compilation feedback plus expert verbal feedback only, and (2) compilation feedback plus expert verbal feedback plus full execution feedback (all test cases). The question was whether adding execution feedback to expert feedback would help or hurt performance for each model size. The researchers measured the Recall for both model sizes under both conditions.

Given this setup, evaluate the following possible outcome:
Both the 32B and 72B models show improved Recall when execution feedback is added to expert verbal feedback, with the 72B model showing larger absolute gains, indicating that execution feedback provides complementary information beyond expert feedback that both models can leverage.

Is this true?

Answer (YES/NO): NO